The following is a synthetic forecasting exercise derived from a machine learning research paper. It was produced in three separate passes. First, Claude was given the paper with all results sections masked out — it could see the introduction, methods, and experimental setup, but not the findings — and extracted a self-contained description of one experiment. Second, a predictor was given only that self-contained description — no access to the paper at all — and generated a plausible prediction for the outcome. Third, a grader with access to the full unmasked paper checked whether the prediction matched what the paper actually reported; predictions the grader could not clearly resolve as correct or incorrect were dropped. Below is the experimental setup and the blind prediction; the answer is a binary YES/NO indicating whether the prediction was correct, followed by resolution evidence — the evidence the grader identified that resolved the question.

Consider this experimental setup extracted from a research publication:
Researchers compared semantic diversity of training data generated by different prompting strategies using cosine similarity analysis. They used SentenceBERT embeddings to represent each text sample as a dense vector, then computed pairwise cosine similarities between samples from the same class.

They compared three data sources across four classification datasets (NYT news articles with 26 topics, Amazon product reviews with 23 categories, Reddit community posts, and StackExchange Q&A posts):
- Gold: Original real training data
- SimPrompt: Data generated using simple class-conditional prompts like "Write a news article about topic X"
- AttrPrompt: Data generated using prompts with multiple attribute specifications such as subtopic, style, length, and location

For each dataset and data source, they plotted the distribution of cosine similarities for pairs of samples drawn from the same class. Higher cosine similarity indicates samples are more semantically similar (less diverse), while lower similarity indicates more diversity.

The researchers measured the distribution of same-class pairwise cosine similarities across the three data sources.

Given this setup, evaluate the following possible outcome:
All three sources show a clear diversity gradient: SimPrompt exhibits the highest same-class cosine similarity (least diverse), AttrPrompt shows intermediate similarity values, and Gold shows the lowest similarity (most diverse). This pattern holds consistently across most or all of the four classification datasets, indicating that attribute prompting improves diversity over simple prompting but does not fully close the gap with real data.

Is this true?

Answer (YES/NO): NO